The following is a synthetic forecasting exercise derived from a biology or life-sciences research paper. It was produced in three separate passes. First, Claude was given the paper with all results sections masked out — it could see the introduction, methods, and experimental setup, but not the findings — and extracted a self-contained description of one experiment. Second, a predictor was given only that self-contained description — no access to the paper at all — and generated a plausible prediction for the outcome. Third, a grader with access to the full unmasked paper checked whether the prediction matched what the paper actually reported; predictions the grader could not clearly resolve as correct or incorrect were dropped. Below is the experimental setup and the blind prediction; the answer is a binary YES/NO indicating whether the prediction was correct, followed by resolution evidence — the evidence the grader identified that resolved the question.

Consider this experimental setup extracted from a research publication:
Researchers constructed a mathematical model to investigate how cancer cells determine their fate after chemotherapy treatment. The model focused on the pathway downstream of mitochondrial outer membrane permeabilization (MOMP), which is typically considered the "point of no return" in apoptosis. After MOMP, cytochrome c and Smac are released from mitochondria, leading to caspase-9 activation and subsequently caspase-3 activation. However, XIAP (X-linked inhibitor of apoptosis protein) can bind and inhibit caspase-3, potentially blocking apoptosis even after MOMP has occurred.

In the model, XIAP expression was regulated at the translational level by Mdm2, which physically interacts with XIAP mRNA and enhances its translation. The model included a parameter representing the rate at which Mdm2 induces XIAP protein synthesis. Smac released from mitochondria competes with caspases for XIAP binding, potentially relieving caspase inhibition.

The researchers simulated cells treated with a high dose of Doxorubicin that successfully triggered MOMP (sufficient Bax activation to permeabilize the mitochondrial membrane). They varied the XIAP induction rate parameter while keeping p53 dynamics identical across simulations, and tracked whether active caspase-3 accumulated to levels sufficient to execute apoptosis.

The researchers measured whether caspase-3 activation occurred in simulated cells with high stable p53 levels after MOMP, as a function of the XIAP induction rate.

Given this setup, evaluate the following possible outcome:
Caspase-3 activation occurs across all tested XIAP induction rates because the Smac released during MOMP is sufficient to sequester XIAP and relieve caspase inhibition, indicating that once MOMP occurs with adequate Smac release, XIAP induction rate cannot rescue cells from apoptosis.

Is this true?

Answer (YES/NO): NO